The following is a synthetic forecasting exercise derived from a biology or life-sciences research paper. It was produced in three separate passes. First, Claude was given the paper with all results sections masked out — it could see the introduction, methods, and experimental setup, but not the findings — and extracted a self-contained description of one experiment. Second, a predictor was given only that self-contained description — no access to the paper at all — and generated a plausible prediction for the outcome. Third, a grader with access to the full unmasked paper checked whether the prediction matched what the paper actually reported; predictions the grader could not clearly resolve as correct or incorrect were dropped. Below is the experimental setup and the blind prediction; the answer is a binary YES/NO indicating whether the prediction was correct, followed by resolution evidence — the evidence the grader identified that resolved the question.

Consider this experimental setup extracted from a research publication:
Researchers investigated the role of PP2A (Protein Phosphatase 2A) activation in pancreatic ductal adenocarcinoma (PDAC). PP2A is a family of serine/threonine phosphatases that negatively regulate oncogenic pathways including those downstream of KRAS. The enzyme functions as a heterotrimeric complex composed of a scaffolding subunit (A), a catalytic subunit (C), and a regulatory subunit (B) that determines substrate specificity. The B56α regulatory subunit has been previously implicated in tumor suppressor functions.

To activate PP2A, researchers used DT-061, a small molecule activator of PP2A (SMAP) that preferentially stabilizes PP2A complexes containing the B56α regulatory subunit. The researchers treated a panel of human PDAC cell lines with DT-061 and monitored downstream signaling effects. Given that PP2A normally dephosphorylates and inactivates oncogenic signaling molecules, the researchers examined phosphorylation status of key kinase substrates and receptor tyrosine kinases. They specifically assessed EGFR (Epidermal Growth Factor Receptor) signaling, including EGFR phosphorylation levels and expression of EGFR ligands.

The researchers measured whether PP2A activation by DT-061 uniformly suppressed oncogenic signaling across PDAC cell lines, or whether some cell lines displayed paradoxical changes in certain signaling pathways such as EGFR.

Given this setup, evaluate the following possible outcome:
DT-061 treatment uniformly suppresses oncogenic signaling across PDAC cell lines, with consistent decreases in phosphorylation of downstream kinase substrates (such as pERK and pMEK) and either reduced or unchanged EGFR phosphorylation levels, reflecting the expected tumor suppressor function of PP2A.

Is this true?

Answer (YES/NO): NO